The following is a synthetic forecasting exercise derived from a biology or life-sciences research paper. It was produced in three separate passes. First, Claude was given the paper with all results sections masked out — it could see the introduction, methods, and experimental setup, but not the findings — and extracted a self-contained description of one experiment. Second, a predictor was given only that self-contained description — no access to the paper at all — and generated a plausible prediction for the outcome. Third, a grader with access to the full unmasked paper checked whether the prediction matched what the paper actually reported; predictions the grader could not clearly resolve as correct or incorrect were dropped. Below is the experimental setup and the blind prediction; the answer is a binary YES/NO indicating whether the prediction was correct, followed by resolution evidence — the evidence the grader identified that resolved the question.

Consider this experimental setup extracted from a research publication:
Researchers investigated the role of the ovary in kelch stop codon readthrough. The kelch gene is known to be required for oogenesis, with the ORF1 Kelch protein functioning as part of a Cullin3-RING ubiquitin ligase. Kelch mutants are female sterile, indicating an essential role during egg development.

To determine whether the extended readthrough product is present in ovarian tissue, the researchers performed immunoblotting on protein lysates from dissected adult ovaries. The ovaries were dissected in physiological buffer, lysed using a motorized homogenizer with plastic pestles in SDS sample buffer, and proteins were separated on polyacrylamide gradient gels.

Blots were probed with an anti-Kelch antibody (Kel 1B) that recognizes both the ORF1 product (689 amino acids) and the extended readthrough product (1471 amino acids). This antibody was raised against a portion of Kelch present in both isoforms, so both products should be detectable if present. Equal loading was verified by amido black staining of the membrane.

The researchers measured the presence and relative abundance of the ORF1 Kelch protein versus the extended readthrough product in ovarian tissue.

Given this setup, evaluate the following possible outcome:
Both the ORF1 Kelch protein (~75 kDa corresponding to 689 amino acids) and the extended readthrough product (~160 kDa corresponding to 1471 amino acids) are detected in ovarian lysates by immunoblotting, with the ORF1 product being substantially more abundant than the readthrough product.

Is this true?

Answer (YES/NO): YES